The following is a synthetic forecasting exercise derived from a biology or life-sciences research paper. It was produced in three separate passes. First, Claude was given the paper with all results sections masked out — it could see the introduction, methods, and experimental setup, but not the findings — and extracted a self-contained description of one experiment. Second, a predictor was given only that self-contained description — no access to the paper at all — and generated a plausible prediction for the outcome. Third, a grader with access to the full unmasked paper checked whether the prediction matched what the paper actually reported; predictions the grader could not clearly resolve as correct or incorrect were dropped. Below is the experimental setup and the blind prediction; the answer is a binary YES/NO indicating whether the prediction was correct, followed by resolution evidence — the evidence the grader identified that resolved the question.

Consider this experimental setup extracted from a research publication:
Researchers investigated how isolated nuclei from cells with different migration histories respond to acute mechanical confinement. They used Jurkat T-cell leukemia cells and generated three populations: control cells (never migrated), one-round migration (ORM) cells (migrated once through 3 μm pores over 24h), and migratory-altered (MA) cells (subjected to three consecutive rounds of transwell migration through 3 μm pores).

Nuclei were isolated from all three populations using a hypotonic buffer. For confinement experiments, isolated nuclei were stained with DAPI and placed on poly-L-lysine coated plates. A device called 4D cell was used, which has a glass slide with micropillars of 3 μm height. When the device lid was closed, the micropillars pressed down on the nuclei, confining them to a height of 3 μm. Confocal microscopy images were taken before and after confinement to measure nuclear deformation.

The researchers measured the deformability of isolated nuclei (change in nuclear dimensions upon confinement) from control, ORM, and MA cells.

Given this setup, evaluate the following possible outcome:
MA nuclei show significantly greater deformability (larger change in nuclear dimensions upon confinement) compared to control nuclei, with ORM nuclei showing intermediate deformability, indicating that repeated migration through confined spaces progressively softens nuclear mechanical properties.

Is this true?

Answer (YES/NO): NO